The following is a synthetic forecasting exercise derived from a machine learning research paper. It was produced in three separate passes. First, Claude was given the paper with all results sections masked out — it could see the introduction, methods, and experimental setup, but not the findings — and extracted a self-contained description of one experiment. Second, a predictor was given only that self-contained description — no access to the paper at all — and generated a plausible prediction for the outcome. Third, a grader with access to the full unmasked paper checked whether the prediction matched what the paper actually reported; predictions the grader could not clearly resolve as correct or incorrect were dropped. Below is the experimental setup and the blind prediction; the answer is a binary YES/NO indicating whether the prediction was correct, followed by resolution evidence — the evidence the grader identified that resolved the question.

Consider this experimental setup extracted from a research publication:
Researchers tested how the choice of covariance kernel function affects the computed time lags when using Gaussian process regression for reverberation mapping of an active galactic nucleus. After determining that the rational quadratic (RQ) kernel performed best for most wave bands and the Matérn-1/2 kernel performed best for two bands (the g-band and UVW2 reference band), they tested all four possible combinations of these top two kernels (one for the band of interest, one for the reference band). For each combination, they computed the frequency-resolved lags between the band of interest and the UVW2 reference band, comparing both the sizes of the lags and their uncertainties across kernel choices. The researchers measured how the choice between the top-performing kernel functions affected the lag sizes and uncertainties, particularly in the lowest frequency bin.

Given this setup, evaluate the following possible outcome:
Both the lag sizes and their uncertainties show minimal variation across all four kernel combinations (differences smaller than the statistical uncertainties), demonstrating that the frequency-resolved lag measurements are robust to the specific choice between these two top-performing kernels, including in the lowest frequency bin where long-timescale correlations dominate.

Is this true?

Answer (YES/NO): NO